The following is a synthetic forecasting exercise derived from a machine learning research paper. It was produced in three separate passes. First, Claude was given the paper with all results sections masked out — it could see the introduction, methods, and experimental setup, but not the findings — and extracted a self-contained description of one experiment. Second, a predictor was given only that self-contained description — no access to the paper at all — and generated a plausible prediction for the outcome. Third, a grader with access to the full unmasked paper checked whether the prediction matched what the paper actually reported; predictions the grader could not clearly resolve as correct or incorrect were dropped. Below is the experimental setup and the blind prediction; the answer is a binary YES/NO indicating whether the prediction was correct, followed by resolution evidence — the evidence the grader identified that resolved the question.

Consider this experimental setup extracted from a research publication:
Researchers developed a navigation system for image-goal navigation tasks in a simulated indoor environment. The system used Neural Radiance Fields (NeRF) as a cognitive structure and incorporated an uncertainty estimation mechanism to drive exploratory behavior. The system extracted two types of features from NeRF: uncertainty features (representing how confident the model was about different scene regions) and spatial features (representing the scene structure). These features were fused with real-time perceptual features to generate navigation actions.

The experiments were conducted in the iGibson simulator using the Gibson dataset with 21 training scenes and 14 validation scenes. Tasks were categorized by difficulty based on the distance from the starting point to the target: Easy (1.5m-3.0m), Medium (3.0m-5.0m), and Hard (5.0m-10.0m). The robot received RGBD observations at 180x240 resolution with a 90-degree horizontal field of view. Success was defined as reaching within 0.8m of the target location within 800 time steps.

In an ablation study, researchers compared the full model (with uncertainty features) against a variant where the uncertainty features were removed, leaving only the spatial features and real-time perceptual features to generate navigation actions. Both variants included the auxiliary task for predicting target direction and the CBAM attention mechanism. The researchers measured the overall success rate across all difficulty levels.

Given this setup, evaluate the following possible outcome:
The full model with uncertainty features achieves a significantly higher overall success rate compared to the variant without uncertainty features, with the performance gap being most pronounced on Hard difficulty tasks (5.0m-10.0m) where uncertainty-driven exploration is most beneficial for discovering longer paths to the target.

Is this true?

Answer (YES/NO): NO